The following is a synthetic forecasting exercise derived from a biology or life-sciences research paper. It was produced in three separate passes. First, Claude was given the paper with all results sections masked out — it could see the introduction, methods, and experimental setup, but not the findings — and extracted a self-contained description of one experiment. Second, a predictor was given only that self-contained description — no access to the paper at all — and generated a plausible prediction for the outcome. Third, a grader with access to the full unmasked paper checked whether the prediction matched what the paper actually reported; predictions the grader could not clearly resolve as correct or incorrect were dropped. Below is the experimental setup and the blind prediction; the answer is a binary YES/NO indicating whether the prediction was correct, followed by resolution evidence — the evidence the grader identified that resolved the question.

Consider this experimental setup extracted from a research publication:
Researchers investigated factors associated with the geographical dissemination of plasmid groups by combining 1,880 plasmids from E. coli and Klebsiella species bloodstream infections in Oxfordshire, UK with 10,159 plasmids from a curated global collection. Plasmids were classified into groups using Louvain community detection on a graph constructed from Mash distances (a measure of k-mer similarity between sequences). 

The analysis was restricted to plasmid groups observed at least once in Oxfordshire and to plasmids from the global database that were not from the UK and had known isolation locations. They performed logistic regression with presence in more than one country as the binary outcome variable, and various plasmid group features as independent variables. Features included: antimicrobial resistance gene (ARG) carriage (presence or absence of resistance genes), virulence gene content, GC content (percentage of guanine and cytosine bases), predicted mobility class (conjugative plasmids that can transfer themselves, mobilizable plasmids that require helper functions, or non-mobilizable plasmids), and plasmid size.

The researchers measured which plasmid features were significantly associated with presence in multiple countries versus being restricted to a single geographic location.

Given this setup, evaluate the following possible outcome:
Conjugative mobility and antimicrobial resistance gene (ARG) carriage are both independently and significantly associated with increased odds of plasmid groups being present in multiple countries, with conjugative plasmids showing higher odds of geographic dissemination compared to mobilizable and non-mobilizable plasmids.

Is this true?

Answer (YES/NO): NO